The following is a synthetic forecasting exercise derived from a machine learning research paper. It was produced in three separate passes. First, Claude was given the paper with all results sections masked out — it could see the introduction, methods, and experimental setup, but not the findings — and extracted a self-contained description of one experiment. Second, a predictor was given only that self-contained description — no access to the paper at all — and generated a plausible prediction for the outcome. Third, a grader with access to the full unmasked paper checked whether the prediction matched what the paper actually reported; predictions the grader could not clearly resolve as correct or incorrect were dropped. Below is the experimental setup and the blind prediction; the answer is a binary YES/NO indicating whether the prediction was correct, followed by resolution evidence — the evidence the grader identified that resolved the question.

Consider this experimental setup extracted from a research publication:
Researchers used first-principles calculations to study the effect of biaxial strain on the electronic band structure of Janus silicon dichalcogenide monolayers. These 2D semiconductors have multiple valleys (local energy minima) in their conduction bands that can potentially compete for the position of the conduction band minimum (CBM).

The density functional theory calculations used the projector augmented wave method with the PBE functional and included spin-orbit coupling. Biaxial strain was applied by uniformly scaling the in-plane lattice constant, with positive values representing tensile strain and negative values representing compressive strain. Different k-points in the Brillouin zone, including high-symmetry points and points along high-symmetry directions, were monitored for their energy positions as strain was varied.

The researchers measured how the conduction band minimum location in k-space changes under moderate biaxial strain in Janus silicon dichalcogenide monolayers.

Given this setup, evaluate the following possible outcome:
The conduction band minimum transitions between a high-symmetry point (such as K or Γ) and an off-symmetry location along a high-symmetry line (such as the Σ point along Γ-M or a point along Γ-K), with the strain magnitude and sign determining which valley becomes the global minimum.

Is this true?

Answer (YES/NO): NO